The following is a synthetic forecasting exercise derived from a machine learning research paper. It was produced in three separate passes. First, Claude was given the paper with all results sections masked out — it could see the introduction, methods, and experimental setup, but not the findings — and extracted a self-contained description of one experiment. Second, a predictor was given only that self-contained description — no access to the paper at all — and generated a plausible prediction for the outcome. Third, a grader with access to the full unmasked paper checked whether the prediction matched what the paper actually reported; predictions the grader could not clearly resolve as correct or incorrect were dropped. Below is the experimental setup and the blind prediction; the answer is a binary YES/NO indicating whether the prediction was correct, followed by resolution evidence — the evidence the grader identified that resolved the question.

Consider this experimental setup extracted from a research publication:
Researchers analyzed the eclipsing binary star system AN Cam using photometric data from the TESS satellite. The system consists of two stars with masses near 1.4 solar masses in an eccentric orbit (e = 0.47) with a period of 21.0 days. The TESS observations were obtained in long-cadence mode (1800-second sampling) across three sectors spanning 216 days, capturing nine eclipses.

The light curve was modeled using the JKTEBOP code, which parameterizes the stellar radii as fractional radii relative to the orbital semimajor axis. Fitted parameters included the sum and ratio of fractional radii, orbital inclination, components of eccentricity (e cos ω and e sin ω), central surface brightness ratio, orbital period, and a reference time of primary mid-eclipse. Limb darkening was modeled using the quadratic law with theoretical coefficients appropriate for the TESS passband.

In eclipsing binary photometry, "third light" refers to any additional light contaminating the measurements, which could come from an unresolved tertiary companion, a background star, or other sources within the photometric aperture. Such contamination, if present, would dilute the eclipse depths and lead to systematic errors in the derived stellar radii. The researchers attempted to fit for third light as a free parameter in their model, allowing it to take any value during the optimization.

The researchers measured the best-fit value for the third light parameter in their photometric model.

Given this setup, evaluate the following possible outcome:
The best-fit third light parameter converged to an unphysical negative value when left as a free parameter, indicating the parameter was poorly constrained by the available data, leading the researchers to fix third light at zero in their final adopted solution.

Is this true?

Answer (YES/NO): YES